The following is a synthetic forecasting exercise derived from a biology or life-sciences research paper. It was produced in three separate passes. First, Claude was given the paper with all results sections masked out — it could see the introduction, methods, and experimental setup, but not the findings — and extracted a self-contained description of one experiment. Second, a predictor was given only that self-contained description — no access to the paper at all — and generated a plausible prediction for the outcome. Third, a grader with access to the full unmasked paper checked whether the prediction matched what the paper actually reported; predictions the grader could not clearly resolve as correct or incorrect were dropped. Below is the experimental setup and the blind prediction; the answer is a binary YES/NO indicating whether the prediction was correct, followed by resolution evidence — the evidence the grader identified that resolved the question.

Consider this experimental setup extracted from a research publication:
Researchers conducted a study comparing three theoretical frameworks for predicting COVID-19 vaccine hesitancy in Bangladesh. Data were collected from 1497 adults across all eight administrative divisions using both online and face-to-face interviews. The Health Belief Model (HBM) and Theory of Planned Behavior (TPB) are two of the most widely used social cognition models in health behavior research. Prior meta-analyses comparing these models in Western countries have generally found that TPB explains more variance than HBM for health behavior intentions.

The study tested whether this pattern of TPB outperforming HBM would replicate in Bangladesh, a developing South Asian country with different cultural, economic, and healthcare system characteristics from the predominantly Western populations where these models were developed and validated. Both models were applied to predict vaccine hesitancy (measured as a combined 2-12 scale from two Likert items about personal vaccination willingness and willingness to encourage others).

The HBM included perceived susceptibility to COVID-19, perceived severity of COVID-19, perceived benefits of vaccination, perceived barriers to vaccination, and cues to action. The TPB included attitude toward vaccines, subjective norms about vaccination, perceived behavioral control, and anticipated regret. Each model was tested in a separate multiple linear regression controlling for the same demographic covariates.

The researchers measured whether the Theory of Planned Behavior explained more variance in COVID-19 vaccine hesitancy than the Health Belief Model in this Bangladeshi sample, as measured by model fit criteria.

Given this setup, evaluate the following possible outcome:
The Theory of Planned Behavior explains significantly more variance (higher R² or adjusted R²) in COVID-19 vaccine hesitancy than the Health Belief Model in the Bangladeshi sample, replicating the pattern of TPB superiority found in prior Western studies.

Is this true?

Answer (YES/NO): YES